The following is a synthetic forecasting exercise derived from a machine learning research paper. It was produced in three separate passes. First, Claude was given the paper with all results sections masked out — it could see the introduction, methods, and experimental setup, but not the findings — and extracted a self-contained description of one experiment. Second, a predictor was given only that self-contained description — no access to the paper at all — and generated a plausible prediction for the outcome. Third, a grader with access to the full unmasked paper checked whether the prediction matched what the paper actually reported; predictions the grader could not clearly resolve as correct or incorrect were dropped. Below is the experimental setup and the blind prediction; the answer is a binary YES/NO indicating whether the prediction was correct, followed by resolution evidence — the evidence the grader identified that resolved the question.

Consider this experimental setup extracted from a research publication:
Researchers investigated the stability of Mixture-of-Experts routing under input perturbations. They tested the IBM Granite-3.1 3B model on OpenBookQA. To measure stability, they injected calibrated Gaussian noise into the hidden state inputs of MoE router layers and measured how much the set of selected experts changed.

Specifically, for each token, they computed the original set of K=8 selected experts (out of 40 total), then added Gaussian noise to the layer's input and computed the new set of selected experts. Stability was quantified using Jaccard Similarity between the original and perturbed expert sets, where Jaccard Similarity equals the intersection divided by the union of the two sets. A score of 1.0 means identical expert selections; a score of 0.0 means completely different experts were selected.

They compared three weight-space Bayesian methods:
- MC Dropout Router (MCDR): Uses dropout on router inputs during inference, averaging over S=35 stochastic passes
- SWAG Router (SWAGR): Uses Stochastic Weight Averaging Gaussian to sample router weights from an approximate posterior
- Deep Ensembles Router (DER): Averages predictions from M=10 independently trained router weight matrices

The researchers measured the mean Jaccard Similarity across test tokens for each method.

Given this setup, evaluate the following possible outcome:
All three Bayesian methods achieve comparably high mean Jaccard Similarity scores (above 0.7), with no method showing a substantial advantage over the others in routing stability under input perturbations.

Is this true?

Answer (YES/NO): NO